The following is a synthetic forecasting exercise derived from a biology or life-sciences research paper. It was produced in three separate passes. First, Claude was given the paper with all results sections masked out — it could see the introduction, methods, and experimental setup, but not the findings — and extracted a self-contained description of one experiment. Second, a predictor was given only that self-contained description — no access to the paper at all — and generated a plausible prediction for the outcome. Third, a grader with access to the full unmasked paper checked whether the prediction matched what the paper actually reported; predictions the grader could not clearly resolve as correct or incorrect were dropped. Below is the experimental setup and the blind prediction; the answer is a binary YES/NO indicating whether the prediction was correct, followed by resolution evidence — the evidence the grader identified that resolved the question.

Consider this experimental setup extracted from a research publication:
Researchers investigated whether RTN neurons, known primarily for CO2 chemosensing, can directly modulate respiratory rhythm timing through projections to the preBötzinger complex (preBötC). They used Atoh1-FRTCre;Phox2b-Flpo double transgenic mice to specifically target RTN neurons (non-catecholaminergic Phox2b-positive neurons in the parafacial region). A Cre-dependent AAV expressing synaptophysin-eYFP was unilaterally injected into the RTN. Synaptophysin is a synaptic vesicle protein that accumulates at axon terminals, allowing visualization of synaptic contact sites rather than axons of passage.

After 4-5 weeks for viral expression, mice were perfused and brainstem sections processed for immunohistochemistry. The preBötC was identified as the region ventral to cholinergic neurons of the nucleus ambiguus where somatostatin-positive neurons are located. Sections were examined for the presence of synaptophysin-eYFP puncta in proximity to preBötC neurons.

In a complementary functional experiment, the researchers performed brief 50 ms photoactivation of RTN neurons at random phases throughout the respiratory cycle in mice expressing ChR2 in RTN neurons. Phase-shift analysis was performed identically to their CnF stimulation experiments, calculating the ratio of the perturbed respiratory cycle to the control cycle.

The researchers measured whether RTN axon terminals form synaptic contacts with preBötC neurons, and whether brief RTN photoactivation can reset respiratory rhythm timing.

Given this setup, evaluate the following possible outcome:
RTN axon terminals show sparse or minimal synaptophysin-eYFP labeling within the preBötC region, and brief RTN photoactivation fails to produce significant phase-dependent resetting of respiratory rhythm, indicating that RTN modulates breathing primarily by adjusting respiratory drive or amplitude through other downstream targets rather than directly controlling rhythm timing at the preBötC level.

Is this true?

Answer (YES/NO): NO